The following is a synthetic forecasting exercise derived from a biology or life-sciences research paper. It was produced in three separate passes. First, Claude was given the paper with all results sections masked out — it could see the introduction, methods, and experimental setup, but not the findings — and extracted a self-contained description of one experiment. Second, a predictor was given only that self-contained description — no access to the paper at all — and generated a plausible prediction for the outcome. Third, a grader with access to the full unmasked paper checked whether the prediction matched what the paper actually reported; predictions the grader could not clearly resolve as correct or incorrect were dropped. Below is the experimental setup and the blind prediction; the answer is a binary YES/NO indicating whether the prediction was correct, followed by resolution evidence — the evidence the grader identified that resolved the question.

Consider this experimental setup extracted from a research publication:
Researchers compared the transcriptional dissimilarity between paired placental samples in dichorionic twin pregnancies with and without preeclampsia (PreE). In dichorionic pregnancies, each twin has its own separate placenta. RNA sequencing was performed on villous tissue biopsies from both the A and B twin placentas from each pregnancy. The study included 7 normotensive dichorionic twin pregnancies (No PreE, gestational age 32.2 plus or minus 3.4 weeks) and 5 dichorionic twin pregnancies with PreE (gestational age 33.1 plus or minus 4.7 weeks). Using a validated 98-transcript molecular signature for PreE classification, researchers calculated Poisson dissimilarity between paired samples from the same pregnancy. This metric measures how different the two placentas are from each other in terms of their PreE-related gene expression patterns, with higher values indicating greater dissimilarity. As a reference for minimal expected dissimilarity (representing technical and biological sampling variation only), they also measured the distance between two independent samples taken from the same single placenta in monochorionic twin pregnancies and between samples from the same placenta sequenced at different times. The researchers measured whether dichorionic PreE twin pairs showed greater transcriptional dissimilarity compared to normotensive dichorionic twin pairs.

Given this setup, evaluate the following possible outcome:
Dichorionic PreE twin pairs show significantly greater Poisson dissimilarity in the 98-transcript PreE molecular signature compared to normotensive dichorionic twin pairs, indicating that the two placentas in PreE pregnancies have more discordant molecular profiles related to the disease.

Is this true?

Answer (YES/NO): NO